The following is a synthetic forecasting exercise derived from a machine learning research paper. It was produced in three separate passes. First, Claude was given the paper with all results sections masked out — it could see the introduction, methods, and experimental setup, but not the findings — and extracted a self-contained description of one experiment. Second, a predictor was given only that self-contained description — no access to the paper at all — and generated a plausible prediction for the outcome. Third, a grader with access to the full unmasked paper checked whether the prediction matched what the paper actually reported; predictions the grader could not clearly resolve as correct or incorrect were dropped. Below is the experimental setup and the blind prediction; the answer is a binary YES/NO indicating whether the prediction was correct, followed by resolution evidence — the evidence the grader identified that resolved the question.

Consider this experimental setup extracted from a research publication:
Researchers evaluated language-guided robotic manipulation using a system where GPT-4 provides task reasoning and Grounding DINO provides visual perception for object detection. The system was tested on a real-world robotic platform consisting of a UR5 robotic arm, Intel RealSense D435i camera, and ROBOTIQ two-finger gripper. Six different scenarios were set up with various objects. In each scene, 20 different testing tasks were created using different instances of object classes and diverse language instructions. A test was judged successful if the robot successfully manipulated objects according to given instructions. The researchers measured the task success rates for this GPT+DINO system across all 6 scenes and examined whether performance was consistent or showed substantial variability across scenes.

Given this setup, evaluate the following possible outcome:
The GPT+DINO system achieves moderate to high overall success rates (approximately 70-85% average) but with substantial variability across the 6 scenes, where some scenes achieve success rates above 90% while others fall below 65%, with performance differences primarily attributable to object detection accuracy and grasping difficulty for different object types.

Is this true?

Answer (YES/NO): NO